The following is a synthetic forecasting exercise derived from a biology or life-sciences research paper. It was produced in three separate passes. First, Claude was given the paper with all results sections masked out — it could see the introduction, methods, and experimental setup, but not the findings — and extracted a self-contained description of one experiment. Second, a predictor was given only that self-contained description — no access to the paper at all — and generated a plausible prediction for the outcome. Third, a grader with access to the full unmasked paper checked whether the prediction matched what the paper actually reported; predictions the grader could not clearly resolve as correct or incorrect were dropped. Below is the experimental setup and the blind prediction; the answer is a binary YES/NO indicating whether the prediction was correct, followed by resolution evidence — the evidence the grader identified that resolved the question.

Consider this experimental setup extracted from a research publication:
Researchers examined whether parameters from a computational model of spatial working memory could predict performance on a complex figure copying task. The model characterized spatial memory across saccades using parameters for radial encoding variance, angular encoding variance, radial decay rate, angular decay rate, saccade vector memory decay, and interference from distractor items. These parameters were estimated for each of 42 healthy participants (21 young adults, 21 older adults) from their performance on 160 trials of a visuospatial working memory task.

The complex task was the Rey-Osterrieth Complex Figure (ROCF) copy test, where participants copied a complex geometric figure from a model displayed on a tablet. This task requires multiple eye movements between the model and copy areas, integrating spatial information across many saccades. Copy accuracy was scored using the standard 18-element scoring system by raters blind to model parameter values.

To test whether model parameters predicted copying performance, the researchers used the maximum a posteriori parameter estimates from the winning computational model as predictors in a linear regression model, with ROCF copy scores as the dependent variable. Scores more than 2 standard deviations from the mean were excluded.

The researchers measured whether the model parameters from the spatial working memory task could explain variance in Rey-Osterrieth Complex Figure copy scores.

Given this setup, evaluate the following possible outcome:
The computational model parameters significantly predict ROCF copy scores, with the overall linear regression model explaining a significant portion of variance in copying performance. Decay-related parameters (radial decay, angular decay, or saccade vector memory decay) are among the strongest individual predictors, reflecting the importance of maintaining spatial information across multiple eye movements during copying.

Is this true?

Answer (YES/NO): NO